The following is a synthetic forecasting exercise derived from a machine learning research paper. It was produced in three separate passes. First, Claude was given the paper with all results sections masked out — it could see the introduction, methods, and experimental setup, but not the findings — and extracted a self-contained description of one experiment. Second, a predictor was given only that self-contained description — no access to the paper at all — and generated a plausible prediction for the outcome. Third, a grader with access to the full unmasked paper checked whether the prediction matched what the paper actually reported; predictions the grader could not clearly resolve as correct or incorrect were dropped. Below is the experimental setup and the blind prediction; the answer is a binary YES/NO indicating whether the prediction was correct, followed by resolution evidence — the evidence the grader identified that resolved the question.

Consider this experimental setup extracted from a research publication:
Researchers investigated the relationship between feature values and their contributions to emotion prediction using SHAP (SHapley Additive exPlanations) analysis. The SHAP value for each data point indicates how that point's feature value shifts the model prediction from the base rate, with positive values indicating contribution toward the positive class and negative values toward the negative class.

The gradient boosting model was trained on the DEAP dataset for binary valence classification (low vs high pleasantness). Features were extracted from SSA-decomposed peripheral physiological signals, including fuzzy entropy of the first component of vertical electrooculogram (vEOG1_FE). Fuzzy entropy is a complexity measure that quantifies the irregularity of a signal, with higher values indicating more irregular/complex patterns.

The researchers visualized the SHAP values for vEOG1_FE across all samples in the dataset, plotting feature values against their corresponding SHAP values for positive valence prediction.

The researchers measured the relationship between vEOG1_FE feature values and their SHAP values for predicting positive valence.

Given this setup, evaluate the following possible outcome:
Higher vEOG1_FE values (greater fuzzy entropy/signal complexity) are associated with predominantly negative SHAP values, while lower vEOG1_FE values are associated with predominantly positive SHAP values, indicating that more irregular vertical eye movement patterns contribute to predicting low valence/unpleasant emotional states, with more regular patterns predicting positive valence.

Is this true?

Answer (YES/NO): YES